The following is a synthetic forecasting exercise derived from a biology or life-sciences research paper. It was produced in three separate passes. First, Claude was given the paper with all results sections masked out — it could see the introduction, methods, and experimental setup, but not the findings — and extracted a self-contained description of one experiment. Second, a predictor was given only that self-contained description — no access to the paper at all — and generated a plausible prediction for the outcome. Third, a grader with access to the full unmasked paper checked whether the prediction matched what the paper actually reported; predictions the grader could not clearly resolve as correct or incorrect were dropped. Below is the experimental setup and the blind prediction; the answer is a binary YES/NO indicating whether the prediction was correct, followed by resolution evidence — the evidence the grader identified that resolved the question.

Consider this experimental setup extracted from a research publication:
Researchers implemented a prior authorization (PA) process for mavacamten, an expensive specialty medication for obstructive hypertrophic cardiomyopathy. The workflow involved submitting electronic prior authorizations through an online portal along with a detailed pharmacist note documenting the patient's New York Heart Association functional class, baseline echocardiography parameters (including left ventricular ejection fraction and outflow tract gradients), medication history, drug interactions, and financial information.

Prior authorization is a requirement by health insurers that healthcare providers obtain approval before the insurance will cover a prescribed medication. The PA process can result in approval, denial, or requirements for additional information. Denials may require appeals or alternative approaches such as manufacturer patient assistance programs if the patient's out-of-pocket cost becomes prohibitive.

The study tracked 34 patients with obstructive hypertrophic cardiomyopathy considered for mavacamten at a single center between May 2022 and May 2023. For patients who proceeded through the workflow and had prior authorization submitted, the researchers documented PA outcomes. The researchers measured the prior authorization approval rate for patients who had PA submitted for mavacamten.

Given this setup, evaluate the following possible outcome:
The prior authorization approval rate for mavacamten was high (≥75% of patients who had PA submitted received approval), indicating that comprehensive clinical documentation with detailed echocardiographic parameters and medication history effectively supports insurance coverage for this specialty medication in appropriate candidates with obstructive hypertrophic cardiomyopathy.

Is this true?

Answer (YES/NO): YES